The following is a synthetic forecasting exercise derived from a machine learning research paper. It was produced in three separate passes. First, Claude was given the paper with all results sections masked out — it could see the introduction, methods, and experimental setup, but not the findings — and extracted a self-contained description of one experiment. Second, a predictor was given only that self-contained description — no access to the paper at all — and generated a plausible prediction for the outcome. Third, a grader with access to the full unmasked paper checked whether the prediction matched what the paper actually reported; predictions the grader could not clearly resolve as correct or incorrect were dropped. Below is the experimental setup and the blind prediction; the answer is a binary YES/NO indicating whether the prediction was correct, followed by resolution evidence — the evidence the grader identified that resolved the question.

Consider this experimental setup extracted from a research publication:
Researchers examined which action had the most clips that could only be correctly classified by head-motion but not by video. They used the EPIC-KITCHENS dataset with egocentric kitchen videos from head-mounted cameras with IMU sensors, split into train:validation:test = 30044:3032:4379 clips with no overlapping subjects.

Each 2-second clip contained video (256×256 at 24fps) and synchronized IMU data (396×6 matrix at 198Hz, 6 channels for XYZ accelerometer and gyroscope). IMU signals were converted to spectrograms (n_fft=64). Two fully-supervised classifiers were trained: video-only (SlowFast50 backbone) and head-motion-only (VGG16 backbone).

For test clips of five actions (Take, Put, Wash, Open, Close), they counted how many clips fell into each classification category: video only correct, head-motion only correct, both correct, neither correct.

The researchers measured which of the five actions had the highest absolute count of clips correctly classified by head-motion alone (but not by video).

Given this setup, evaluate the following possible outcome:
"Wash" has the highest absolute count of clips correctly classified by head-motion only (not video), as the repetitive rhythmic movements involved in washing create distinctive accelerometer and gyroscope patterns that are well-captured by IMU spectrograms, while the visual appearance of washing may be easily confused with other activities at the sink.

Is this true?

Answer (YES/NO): NO